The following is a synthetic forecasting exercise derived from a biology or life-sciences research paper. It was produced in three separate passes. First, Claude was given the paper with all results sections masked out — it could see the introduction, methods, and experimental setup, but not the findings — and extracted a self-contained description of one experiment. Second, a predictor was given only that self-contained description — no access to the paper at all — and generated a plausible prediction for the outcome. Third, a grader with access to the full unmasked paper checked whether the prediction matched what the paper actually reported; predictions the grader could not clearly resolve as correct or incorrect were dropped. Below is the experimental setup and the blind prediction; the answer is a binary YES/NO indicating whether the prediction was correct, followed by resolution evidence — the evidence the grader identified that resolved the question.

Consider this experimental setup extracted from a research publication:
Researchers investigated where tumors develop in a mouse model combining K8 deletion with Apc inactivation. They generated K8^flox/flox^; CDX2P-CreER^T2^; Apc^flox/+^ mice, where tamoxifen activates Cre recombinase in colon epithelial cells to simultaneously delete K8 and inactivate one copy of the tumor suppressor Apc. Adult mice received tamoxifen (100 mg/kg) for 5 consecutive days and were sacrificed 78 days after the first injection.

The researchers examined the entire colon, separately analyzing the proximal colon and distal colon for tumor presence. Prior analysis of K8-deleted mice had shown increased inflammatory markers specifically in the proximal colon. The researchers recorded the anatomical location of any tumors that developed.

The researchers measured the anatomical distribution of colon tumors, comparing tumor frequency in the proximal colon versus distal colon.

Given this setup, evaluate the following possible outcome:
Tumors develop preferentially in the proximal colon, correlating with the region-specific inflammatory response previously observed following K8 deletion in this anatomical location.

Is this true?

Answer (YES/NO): NO